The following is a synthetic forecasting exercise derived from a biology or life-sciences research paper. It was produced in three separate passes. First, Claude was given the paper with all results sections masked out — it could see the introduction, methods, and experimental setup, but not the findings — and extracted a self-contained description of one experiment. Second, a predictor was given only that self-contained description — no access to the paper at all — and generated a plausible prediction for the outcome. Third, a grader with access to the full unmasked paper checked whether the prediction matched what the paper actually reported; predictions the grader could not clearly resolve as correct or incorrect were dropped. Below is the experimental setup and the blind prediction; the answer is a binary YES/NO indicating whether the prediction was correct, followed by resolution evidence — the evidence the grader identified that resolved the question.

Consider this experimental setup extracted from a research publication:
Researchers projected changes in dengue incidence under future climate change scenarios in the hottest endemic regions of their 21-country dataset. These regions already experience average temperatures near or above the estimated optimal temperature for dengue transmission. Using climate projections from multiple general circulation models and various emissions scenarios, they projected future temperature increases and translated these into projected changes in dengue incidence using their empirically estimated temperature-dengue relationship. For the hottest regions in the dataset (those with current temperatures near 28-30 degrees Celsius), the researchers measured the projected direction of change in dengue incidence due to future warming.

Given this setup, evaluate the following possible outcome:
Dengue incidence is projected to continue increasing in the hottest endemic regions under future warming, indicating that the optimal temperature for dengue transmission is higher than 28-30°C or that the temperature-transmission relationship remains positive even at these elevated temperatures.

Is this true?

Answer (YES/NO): NO